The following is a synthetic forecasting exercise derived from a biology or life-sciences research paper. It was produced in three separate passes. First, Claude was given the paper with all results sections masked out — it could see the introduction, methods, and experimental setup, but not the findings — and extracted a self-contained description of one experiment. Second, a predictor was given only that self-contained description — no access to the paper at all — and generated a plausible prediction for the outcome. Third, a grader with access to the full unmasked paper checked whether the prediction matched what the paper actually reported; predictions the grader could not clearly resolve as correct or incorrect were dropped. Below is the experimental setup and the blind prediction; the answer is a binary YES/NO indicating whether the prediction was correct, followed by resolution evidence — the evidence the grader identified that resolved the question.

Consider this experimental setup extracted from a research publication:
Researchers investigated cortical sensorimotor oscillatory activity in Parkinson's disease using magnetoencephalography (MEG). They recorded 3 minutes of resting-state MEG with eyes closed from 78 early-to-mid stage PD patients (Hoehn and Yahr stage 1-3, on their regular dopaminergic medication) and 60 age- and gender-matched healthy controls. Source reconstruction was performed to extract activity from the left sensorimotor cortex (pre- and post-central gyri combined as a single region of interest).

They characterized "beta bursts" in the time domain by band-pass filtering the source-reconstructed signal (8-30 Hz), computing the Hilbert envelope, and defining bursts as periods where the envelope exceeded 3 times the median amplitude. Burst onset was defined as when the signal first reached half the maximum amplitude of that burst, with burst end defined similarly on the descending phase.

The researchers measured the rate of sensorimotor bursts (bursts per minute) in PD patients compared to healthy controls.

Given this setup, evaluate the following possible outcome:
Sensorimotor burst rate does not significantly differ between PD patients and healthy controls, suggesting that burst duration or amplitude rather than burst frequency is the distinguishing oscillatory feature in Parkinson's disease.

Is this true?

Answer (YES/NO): NO